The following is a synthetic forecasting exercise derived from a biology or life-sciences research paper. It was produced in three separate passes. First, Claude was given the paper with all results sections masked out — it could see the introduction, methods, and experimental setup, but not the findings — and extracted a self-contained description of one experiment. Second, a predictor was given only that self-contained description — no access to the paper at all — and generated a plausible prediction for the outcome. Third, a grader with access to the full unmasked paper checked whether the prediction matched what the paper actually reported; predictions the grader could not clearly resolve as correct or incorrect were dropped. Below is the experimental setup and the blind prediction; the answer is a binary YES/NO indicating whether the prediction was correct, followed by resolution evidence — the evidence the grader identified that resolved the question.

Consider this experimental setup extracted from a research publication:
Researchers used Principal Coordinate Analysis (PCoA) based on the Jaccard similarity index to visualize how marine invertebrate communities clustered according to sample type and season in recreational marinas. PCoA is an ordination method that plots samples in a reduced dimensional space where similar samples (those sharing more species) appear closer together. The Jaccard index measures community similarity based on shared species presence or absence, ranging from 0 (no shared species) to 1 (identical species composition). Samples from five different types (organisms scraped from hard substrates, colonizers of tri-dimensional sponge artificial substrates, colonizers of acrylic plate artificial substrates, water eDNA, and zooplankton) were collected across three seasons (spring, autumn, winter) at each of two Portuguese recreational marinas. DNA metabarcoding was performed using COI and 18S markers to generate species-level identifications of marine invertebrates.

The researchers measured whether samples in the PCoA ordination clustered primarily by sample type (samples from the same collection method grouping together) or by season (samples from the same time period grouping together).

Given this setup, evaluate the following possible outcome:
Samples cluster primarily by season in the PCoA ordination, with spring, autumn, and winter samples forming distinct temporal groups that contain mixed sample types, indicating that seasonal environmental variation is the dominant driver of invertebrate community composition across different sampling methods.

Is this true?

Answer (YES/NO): NO